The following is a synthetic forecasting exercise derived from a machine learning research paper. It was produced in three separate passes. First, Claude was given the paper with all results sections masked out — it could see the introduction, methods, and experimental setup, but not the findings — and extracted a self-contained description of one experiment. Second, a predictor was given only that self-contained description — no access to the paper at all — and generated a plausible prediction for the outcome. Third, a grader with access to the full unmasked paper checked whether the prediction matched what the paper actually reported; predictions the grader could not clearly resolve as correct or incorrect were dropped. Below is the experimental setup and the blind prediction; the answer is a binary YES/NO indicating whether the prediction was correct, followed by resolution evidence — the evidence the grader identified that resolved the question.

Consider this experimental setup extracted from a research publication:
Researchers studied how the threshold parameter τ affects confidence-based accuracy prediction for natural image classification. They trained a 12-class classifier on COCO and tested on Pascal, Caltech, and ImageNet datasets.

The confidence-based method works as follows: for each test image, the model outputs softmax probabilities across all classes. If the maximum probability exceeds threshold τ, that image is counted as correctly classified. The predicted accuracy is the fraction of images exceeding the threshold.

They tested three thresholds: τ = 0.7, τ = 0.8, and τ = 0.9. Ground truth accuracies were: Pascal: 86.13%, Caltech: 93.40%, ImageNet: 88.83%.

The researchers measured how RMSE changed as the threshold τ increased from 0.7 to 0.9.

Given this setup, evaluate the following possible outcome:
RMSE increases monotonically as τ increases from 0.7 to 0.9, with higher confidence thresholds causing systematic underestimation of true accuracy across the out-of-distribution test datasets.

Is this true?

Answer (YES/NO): YES